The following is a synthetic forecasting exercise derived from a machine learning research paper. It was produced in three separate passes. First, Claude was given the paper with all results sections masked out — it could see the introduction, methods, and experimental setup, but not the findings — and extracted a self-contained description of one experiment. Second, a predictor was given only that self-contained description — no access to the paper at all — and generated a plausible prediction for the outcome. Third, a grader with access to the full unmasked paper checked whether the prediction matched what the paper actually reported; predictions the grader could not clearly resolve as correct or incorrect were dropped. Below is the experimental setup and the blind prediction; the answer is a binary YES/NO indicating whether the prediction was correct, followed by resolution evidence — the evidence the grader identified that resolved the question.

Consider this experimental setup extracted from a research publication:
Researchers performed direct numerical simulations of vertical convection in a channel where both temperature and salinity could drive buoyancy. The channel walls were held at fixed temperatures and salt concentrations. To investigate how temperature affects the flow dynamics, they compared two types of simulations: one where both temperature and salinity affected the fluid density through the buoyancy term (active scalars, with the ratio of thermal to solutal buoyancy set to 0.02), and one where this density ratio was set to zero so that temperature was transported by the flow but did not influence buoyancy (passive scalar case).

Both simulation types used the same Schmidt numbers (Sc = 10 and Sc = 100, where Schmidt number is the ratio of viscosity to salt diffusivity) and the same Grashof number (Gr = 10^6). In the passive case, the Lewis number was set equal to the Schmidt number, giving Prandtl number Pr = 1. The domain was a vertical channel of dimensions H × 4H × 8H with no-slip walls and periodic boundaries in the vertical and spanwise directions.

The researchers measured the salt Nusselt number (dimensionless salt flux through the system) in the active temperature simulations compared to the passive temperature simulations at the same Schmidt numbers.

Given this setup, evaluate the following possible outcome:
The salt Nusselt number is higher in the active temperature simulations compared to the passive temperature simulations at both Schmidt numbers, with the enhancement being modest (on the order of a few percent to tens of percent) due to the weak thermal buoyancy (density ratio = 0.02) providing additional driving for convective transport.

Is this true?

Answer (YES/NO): NO